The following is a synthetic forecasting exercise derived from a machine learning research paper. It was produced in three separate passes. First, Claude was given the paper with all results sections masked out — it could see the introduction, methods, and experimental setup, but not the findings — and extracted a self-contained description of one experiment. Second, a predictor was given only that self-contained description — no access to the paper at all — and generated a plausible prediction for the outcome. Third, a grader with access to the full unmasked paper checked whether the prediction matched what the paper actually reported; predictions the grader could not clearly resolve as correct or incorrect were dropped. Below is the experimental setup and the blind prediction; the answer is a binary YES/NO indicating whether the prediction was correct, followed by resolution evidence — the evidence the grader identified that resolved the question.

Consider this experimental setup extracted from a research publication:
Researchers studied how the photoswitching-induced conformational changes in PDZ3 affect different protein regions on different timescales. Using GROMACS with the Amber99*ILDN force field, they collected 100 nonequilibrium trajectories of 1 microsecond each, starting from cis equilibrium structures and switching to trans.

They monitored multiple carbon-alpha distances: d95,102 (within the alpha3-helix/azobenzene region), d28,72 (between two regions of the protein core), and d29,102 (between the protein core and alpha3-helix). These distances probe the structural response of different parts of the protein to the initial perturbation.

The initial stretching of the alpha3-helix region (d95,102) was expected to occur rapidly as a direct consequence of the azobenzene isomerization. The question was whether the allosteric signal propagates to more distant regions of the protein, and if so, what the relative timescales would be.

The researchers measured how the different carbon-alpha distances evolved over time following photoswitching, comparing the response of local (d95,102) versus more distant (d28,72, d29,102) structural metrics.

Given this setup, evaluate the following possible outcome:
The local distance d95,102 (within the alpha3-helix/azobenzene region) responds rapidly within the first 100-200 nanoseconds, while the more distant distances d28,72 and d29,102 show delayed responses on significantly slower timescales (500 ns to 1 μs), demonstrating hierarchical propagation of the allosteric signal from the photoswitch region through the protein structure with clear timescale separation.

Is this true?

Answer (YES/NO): NO